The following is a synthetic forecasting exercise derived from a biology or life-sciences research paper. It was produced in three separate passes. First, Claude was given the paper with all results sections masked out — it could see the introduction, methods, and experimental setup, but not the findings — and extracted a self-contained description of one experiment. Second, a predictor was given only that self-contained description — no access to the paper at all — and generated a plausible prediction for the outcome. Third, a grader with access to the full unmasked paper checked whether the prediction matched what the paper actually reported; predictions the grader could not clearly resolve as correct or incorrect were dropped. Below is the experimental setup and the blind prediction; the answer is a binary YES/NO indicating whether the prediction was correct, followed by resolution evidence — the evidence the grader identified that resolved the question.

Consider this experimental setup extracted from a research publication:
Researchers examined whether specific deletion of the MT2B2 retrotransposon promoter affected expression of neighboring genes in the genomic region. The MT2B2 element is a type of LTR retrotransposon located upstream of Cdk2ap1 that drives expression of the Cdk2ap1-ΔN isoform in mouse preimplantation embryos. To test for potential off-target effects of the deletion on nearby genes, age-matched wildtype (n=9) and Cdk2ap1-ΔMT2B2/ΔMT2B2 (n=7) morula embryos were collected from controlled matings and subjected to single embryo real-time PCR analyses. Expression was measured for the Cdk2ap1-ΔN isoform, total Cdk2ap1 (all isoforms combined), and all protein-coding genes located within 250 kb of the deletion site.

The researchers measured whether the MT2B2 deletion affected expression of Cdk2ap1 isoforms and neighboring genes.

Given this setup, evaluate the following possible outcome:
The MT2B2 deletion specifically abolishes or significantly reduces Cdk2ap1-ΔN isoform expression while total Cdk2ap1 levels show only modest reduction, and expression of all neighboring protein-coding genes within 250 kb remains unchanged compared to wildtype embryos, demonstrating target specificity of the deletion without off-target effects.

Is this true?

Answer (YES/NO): NO